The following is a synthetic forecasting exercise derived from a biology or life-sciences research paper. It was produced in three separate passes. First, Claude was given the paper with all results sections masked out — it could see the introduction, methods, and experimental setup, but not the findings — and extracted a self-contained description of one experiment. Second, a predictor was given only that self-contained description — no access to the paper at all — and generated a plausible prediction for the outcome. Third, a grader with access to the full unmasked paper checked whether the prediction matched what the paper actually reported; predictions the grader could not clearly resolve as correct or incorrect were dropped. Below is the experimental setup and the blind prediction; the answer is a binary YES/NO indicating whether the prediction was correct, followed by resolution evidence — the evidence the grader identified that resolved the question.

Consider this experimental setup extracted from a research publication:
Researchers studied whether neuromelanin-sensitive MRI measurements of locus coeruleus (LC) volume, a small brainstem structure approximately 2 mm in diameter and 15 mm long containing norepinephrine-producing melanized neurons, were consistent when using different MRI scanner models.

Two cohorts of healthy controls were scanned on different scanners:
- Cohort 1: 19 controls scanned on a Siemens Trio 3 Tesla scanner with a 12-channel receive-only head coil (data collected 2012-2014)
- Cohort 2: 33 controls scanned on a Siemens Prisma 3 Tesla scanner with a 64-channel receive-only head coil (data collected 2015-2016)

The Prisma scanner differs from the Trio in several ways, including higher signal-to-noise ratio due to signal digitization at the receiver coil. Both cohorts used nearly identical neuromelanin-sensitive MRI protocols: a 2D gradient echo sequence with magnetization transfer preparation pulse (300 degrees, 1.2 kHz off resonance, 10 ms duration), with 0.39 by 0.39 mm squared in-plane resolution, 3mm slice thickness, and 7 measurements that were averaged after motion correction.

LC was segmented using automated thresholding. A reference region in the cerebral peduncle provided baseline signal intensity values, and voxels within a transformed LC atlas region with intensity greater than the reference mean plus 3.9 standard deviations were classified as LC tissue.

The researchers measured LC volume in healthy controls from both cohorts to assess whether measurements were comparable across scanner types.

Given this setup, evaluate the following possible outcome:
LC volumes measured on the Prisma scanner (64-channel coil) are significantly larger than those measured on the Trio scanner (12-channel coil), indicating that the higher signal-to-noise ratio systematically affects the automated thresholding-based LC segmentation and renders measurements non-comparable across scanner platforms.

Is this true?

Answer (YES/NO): NO